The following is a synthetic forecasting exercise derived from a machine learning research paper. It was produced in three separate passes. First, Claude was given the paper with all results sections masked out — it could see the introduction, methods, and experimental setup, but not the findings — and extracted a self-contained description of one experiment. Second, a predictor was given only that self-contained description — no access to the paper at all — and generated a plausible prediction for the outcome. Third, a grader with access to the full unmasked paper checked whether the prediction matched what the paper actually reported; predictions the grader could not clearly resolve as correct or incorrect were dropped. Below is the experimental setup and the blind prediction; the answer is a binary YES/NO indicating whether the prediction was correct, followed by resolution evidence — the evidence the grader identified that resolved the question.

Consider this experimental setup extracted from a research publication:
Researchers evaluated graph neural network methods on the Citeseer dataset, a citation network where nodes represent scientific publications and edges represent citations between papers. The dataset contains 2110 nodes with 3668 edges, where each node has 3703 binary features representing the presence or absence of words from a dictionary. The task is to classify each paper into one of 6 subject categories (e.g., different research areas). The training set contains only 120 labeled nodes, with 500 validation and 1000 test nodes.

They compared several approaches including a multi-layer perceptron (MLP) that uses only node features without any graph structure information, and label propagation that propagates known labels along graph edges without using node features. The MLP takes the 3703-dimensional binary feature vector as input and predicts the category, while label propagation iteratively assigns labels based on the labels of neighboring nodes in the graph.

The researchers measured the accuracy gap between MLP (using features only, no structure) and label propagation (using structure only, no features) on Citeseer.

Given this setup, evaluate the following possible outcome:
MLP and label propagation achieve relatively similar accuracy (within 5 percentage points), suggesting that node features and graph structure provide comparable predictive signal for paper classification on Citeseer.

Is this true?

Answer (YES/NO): NO